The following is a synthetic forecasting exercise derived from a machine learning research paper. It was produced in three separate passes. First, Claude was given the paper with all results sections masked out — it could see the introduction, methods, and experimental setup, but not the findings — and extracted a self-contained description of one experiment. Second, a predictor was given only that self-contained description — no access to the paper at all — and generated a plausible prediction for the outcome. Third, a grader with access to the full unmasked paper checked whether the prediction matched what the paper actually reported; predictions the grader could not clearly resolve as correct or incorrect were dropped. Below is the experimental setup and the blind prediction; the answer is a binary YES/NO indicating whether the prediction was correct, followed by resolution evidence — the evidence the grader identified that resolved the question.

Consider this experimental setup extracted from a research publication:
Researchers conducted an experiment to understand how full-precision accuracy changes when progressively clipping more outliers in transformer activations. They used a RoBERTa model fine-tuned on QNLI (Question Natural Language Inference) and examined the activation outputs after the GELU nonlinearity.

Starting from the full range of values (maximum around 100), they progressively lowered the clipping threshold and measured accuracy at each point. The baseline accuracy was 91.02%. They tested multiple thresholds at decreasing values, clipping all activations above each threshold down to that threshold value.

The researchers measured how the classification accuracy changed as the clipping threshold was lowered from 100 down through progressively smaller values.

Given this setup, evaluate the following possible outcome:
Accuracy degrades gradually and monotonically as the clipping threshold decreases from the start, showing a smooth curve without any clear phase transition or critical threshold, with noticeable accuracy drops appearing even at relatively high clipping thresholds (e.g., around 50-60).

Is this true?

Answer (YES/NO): NO